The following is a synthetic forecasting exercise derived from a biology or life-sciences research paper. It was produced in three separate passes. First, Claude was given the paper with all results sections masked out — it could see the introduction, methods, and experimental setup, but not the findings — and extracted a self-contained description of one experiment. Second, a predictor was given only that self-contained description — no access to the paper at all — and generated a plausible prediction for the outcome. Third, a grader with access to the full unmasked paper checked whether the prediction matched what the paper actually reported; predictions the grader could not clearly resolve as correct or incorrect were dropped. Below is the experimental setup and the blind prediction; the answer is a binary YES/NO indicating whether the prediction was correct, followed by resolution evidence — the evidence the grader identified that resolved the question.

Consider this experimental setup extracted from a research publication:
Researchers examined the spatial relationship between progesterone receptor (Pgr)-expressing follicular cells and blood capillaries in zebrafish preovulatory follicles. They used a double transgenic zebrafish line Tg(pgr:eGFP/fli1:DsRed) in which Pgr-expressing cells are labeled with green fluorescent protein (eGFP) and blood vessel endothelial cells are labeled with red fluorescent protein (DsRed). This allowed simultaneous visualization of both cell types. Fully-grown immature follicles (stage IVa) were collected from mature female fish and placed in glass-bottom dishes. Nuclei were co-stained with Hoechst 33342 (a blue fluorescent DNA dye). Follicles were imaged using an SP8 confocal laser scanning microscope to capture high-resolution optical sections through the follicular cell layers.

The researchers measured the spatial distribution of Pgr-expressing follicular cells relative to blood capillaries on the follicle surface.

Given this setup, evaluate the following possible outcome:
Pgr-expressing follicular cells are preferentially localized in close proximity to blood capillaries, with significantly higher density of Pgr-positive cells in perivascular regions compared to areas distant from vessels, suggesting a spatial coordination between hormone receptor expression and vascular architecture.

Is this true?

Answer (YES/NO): YES